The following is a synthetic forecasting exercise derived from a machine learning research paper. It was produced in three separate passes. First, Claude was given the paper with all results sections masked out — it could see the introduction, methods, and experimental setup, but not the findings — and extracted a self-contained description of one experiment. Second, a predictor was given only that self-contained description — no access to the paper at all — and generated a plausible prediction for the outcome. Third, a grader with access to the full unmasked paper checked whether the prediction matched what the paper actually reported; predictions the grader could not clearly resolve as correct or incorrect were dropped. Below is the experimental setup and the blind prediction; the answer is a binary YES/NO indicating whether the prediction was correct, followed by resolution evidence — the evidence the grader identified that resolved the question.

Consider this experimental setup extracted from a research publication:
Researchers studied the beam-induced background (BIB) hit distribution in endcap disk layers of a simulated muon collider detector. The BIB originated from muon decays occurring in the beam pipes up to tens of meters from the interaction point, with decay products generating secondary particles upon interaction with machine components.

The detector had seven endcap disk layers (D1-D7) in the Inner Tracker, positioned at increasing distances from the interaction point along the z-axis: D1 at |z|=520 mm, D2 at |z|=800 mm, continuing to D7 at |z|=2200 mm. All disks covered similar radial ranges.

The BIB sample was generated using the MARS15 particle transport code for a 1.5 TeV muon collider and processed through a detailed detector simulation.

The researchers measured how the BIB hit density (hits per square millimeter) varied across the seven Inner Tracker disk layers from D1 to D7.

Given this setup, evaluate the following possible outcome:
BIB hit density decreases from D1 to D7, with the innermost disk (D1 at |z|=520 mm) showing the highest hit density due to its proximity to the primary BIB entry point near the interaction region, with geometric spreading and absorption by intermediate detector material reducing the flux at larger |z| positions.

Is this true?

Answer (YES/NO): YES